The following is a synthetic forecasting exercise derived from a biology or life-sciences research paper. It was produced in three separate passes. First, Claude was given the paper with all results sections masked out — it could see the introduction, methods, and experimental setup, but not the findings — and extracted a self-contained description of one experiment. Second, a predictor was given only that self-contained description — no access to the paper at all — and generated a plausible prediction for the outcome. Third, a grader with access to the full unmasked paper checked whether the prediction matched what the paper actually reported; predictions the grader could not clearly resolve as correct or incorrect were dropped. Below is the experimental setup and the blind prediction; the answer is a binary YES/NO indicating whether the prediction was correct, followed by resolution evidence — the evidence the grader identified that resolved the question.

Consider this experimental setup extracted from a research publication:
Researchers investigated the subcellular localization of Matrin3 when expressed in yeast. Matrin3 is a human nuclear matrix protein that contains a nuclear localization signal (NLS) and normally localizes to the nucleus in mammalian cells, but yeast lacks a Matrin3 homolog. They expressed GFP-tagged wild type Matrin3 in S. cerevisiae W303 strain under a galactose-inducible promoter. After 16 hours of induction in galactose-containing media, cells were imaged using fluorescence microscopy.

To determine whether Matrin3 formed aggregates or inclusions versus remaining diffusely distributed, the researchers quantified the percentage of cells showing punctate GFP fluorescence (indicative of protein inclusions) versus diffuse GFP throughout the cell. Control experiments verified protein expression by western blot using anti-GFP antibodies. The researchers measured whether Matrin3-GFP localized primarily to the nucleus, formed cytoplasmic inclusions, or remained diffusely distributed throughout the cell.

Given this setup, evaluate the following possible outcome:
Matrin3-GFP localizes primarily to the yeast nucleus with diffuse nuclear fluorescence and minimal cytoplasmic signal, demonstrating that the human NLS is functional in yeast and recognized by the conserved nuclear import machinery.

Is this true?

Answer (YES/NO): NO